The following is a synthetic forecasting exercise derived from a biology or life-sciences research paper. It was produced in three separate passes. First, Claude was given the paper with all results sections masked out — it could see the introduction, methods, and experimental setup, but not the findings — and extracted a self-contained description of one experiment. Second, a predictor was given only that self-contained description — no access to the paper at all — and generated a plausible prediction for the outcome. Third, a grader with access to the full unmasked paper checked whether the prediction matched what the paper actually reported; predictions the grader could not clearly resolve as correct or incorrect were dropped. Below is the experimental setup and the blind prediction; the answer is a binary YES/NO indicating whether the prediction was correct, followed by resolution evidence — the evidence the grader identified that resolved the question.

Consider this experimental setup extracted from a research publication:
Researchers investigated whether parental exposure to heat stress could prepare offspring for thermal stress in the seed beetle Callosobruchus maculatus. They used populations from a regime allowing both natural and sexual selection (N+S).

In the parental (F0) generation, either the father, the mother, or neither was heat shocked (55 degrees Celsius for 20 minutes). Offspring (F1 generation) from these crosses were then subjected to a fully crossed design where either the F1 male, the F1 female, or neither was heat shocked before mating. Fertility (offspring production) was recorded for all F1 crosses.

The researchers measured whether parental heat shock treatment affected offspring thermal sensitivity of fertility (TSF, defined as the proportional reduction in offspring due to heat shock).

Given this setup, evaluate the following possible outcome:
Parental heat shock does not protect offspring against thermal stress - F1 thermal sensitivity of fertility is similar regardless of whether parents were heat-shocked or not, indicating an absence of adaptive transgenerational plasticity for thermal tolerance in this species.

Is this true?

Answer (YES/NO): YES